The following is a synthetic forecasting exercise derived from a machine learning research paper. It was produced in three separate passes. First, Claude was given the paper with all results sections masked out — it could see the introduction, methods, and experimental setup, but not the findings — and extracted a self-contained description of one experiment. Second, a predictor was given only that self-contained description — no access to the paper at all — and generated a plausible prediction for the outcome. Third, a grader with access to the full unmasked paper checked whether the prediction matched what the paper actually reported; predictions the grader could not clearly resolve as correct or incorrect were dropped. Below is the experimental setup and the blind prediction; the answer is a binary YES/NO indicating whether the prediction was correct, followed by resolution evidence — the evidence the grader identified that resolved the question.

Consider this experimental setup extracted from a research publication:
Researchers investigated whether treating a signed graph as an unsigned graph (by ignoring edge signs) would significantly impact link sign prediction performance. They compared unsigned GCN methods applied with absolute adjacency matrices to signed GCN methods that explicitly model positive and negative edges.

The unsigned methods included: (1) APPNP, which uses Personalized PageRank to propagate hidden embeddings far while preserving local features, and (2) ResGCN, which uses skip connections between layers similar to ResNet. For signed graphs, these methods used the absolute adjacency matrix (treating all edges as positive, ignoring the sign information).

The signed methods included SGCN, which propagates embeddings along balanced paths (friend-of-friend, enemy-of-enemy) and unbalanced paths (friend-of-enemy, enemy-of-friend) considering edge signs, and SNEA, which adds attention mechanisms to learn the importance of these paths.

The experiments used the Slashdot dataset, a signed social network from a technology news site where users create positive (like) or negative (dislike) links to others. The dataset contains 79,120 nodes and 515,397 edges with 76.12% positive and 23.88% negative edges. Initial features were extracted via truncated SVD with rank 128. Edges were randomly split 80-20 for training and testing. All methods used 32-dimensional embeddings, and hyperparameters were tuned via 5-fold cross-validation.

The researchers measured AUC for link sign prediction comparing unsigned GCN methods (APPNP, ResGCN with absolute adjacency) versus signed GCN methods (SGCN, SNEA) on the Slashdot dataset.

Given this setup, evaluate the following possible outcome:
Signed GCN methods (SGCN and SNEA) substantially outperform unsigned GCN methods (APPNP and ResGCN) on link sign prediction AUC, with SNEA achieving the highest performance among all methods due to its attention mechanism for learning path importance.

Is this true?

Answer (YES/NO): NO